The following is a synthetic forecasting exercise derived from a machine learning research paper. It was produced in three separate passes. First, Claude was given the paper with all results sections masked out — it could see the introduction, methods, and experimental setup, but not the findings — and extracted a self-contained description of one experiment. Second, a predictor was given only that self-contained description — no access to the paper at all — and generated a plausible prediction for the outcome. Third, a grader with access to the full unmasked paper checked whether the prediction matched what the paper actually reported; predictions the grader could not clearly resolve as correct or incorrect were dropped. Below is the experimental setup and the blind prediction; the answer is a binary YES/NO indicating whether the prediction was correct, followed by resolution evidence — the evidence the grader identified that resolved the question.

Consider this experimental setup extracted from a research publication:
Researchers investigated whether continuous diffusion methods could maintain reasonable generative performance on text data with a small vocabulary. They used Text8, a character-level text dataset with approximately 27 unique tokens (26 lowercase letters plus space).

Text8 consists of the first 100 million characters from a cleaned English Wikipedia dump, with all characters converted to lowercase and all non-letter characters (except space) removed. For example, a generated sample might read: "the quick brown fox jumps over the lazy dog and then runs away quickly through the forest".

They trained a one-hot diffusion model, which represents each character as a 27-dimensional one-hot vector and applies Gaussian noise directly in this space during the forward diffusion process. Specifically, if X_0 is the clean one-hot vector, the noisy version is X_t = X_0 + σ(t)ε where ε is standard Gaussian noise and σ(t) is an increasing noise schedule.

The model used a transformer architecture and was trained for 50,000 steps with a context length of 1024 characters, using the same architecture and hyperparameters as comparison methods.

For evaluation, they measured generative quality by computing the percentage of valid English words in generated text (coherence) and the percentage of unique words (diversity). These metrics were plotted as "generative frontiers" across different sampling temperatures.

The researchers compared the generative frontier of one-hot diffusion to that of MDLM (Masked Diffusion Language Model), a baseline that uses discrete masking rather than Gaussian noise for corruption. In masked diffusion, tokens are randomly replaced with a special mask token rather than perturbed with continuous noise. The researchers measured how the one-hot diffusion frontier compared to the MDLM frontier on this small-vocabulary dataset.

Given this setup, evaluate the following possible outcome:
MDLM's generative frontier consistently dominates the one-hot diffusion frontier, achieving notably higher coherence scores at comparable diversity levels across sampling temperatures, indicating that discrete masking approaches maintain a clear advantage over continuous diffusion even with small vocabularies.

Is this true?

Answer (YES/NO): NO